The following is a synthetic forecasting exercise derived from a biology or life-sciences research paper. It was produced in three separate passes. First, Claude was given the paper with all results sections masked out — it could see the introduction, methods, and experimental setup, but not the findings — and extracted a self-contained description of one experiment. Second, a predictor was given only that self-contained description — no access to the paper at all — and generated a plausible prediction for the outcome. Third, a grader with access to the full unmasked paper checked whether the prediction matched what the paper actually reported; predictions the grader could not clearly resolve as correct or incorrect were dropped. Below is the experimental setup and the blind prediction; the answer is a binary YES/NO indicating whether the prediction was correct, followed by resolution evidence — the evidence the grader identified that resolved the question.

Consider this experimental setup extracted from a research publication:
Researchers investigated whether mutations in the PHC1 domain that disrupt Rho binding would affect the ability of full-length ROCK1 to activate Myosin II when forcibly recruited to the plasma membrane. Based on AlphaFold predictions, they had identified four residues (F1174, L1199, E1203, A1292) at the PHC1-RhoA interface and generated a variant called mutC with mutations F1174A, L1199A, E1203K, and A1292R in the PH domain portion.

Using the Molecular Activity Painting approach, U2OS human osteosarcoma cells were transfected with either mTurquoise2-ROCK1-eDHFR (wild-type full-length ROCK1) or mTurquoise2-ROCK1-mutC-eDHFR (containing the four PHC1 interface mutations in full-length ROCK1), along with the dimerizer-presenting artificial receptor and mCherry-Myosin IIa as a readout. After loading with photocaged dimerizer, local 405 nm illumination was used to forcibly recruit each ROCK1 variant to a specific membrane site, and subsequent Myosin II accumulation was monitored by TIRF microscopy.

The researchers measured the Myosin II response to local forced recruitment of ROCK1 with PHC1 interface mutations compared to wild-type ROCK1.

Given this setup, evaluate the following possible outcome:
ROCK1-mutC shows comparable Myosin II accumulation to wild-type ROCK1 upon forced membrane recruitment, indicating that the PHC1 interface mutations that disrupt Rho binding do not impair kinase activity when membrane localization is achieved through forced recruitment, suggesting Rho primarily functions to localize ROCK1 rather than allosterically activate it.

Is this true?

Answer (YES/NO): NO